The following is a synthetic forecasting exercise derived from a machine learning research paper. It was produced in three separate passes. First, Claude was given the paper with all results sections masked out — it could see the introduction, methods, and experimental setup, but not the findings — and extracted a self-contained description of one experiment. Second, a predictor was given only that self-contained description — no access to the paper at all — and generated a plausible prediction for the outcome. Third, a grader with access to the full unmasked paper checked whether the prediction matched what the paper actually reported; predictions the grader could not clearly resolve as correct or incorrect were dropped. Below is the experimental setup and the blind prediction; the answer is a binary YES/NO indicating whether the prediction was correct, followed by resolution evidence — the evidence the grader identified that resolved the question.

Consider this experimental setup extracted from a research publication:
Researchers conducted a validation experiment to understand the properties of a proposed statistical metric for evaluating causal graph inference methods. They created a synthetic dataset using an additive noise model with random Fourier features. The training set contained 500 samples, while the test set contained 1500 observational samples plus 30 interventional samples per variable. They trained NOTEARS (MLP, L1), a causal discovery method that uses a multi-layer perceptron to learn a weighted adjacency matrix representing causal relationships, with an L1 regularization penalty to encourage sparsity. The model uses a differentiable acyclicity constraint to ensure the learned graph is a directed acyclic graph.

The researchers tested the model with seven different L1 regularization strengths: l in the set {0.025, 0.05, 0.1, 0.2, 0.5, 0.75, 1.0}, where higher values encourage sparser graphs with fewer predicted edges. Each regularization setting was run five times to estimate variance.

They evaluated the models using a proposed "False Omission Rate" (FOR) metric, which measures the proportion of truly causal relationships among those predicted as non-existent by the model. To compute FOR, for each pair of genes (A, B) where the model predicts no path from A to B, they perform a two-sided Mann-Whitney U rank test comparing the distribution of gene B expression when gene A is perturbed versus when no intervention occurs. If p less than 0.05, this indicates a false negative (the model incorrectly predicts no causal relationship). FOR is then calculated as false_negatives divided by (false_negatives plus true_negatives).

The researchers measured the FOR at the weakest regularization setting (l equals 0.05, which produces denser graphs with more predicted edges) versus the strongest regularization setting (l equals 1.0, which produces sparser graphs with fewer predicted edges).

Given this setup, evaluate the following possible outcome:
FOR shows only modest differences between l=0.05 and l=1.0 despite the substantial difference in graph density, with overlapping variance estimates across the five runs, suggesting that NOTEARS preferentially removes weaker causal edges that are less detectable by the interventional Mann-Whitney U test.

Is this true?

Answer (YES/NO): NO